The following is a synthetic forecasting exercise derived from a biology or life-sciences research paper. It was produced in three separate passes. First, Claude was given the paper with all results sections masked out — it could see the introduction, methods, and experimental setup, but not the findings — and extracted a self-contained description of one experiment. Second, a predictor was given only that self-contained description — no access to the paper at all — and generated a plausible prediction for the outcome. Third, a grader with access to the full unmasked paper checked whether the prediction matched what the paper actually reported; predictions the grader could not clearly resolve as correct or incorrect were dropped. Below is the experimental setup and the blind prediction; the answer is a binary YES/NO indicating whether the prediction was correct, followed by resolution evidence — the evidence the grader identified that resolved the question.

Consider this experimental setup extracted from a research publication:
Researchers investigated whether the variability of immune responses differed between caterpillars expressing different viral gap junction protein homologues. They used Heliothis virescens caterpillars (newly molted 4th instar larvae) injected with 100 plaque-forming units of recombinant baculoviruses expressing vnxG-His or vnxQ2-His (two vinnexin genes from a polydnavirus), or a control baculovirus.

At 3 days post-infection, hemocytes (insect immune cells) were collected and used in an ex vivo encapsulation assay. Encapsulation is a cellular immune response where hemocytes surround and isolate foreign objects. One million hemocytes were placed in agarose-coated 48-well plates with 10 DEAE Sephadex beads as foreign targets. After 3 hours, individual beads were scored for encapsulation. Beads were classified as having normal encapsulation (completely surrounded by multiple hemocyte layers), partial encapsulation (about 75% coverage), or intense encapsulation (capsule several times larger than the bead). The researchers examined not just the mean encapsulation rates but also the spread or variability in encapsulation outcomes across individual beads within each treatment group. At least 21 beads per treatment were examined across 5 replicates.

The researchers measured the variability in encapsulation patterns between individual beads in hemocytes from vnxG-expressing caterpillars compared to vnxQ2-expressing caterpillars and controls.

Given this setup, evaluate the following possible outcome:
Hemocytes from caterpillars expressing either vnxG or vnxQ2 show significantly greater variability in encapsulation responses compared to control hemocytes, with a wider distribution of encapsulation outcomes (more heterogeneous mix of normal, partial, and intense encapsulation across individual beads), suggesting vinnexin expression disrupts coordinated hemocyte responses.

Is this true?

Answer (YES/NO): NO